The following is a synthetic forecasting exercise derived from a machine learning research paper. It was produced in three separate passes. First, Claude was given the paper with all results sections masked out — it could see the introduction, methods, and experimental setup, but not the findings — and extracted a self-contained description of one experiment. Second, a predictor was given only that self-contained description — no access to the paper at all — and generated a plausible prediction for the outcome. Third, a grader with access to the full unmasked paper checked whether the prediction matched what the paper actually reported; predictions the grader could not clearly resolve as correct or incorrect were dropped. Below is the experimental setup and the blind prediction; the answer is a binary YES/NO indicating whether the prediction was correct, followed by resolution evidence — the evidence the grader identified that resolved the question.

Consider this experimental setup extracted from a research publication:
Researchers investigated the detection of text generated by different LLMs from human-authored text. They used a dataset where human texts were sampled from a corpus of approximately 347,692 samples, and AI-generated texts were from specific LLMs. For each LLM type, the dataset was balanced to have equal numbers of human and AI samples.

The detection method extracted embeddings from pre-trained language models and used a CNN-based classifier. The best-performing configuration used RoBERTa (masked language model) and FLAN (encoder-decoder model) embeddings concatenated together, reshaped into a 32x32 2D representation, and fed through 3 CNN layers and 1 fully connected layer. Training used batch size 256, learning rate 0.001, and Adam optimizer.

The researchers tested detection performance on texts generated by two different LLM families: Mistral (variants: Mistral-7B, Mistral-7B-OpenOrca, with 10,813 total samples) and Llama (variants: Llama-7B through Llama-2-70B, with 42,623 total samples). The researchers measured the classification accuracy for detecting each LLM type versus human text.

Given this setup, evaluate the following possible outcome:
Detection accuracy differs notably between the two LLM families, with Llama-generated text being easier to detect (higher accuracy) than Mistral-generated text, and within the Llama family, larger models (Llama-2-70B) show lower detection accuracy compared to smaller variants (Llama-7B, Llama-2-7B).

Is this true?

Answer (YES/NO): NO